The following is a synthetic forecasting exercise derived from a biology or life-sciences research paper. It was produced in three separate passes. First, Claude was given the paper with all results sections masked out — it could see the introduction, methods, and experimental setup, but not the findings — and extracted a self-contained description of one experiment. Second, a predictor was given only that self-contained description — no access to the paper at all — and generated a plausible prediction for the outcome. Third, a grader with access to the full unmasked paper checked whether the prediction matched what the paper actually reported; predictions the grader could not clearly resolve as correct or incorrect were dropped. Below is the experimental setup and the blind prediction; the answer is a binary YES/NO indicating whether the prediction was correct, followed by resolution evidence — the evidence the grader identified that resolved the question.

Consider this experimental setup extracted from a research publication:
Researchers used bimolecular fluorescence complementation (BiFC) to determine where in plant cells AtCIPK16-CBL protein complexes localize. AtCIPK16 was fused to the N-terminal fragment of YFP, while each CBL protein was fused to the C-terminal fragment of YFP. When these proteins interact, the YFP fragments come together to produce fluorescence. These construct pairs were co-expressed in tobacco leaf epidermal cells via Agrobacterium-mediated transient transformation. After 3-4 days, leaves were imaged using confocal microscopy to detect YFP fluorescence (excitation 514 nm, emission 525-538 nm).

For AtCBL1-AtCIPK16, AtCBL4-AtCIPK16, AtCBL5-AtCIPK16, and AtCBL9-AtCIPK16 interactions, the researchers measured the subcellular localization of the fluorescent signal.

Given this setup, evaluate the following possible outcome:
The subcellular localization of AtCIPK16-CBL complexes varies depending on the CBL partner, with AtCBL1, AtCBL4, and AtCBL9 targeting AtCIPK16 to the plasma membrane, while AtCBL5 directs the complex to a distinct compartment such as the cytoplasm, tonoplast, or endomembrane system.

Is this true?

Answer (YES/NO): NO